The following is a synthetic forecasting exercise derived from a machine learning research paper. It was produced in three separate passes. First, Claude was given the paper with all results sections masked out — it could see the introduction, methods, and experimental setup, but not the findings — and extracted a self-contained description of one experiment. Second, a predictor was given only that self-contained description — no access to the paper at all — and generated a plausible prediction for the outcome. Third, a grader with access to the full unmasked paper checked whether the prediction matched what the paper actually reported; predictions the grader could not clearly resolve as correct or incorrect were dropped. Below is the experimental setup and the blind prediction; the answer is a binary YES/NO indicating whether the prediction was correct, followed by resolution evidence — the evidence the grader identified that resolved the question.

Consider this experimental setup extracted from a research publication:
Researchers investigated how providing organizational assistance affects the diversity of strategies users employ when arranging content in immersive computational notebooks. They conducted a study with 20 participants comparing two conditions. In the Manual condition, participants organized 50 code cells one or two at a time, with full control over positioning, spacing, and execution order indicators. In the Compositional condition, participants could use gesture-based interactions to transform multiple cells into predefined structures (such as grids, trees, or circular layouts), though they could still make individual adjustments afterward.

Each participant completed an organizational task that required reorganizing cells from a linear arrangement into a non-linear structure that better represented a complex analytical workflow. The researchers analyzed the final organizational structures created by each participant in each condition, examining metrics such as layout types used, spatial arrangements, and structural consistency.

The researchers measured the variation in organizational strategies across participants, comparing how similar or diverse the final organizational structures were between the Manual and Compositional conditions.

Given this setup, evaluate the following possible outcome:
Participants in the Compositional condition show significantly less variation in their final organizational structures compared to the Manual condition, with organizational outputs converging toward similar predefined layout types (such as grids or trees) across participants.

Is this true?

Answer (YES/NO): YES